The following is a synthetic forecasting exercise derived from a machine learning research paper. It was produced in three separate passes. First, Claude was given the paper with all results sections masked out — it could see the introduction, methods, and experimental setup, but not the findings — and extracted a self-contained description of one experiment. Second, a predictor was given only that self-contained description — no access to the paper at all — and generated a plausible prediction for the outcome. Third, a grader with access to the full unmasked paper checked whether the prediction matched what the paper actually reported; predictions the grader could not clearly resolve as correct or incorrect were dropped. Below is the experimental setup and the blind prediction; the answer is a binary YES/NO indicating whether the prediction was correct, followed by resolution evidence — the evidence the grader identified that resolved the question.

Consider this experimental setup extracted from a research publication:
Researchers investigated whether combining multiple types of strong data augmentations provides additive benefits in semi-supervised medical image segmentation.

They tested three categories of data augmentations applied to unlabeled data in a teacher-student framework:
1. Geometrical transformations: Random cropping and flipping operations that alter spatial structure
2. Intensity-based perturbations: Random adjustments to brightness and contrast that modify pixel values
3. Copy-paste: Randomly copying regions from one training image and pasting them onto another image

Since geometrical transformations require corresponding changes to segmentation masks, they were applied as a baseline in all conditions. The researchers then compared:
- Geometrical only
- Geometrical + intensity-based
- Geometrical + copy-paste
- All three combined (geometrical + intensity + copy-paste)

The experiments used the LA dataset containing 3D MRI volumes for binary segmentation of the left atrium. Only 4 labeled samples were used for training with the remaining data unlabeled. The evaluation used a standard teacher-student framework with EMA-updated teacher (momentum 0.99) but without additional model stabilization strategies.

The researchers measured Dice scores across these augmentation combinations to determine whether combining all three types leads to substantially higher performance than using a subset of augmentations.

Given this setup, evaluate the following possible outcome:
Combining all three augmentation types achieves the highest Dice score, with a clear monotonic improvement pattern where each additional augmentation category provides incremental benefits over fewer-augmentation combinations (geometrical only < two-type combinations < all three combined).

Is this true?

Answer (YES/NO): YES